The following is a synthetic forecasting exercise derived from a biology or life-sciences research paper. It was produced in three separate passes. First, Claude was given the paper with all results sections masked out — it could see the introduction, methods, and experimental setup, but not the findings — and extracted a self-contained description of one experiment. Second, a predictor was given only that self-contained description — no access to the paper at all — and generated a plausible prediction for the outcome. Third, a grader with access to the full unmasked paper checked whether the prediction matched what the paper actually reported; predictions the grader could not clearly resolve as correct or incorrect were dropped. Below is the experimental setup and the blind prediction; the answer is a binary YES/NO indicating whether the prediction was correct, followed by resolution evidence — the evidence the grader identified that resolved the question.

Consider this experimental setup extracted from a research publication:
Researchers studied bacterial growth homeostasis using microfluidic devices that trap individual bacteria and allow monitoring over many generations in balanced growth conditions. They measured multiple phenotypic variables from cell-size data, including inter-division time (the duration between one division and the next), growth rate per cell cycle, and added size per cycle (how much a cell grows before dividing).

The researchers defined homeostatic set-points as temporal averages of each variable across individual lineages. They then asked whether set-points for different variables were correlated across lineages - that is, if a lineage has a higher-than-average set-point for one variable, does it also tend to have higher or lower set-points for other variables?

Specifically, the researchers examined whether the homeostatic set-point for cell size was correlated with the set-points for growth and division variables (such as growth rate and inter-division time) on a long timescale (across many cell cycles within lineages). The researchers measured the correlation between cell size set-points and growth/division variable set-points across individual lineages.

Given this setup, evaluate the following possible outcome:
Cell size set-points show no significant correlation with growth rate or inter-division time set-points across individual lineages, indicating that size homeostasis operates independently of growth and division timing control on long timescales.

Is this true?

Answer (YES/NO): YES